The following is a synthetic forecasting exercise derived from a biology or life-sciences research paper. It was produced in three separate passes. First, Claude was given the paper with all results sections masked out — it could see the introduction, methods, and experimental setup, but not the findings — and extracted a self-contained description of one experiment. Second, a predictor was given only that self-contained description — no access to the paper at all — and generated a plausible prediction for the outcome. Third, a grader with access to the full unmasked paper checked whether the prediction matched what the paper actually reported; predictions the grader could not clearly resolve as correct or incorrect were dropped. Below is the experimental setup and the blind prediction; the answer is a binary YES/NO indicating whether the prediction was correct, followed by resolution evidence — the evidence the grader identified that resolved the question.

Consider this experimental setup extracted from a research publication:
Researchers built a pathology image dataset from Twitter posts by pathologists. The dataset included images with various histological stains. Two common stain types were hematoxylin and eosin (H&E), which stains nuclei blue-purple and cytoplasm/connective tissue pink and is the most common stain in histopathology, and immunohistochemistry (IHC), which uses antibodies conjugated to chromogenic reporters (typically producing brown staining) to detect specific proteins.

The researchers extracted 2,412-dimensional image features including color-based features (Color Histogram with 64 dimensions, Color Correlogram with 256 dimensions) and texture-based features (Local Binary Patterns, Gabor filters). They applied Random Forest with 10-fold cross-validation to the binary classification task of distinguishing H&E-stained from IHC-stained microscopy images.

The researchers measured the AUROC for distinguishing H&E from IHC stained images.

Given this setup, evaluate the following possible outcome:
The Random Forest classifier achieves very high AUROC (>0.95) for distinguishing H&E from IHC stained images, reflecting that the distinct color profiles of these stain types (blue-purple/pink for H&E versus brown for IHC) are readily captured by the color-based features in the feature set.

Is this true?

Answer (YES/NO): YES